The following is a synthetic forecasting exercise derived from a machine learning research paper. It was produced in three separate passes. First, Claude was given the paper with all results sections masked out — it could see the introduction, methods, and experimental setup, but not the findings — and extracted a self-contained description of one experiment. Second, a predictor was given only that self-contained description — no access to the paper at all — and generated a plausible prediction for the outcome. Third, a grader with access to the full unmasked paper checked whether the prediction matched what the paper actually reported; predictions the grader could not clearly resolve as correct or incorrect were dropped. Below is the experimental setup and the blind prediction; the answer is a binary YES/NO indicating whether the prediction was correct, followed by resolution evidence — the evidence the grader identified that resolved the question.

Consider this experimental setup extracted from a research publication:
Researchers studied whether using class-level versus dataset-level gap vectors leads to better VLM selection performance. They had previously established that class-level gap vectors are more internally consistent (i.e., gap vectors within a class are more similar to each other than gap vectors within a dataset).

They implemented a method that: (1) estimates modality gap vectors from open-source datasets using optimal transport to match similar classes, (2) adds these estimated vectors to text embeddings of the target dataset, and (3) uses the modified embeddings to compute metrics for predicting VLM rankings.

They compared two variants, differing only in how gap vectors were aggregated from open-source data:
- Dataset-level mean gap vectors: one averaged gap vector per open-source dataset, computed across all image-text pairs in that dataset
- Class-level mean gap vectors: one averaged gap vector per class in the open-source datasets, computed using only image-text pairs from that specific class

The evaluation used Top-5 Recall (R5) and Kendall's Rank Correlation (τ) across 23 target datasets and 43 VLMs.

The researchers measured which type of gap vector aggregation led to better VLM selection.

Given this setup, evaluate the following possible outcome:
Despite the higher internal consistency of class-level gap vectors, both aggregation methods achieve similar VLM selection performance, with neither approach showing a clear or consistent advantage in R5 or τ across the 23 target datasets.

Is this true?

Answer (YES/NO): NO